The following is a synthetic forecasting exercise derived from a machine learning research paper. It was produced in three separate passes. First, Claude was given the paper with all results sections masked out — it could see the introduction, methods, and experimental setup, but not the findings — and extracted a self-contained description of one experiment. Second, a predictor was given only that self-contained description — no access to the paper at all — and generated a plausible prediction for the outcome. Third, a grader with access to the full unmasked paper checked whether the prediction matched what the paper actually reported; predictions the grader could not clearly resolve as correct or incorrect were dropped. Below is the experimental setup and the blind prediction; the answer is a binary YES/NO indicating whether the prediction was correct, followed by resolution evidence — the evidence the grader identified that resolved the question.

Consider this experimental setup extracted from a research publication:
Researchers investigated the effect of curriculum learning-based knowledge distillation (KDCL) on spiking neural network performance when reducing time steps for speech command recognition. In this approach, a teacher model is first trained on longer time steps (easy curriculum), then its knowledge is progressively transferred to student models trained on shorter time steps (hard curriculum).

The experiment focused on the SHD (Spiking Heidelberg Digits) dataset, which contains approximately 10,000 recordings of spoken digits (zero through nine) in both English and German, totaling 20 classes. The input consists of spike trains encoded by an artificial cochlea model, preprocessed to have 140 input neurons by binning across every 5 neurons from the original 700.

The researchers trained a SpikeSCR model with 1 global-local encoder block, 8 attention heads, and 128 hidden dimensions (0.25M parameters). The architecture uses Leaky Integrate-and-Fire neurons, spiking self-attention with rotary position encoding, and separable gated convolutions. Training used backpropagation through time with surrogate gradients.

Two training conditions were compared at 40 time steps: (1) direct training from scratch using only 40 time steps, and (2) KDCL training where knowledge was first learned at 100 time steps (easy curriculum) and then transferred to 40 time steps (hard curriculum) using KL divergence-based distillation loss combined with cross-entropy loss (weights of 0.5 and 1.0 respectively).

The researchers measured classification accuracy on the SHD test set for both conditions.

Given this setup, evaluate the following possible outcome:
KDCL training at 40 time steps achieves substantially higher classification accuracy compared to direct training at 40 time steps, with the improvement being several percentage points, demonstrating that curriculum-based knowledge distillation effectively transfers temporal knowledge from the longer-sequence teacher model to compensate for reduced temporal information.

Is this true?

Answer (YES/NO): NO